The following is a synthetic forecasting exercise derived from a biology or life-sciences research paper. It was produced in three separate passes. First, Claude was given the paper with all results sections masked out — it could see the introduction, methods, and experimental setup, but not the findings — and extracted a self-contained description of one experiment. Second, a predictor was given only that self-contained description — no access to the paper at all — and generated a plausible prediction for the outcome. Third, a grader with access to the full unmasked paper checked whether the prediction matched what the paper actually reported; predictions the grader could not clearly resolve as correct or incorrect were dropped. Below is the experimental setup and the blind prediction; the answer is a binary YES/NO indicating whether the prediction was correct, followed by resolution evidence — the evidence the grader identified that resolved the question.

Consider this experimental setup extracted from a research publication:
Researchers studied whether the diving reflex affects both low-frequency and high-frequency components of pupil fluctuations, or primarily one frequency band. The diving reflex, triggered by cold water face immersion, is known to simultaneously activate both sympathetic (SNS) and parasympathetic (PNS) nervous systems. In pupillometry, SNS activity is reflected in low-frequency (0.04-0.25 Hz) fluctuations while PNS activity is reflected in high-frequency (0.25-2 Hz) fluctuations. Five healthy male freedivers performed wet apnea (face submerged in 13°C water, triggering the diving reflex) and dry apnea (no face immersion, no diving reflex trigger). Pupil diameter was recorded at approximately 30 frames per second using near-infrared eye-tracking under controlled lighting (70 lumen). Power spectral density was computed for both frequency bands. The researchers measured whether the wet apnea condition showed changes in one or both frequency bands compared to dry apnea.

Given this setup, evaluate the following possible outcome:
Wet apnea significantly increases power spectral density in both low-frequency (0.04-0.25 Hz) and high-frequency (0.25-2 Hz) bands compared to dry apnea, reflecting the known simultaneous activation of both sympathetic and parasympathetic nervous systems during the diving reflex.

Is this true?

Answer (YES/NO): NO